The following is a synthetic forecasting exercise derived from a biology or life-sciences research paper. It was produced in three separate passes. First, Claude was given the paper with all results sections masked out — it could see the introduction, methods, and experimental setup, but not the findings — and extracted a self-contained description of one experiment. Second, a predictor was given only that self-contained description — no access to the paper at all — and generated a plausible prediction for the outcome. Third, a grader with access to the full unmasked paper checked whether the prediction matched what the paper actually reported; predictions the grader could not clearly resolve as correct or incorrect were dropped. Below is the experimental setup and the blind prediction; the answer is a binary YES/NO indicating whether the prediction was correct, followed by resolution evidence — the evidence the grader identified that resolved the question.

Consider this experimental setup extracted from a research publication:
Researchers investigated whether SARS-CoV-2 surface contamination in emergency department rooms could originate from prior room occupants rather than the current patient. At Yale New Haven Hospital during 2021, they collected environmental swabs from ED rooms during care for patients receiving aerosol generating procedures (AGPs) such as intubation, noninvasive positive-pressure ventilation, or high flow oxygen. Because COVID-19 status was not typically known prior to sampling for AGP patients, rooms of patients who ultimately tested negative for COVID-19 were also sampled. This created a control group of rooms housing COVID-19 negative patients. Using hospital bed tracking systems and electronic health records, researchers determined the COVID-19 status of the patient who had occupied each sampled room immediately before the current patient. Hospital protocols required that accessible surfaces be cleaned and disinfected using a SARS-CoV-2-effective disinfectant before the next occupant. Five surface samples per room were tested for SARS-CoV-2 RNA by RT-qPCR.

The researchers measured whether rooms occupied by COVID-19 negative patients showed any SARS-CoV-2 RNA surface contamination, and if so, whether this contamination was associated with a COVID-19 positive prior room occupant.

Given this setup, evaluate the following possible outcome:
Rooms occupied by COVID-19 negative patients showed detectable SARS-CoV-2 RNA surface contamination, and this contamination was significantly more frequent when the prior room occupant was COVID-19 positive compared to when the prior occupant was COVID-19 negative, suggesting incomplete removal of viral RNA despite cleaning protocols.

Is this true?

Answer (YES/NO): NO